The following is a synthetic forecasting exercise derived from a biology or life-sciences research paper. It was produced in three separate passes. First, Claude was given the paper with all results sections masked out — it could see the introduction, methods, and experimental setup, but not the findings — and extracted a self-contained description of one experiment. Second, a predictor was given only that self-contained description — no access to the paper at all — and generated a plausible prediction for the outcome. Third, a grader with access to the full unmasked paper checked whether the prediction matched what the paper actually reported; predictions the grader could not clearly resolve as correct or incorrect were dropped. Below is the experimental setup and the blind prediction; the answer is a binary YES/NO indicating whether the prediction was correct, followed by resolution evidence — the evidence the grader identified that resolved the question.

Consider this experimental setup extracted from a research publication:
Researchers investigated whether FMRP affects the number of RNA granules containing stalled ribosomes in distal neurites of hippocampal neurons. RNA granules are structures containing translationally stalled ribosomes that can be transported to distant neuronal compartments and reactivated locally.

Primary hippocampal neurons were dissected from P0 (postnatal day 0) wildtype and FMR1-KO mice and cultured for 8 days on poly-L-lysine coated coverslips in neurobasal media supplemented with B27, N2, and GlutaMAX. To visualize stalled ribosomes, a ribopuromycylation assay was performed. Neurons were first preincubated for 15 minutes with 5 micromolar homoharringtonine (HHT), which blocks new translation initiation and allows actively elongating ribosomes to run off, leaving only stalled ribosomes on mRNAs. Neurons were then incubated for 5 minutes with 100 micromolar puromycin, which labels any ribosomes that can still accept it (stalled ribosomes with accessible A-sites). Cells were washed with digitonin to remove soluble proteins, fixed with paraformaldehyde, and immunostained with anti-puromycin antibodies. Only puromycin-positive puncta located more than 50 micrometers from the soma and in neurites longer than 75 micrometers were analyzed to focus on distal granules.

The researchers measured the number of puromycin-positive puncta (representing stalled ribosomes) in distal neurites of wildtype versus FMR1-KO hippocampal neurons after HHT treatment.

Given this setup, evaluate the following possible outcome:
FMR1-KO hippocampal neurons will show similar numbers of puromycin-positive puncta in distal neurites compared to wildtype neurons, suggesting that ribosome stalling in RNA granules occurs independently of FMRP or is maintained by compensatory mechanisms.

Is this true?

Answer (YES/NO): NO